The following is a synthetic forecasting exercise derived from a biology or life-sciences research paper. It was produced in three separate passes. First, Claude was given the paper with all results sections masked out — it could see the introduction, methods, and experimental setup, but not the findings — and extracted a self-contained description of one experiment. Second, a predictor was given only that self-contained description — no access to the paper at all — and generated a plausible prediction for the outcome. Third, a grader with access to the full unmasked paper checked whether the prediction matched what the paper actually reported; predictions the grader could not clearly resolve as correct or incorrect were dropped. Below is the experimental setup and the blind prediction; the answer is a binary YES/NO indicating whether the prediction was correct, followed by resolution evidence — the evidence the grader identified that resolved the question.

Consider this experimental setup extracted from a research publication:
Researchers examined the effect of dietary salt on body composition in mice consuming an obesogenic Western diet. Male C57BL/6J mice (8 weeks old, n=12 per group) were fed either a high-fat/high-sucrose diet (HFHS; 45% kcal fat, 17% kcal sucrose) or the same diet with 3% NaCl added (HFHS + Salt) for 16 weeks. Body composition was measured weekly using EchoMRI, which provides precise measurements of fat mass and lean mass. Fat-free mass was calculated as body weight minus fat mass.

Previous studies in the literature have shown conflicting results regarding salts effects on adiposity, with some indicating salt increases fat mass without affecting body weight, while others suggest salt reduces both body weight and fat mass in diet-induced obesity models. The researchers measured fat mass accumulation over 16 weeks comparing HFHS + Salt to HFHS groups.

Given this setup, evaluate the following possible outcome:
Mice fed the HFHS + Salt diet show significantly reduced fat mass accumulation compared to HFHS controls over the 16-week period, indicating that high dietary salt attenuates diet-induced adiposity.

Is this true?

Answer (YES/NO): YES